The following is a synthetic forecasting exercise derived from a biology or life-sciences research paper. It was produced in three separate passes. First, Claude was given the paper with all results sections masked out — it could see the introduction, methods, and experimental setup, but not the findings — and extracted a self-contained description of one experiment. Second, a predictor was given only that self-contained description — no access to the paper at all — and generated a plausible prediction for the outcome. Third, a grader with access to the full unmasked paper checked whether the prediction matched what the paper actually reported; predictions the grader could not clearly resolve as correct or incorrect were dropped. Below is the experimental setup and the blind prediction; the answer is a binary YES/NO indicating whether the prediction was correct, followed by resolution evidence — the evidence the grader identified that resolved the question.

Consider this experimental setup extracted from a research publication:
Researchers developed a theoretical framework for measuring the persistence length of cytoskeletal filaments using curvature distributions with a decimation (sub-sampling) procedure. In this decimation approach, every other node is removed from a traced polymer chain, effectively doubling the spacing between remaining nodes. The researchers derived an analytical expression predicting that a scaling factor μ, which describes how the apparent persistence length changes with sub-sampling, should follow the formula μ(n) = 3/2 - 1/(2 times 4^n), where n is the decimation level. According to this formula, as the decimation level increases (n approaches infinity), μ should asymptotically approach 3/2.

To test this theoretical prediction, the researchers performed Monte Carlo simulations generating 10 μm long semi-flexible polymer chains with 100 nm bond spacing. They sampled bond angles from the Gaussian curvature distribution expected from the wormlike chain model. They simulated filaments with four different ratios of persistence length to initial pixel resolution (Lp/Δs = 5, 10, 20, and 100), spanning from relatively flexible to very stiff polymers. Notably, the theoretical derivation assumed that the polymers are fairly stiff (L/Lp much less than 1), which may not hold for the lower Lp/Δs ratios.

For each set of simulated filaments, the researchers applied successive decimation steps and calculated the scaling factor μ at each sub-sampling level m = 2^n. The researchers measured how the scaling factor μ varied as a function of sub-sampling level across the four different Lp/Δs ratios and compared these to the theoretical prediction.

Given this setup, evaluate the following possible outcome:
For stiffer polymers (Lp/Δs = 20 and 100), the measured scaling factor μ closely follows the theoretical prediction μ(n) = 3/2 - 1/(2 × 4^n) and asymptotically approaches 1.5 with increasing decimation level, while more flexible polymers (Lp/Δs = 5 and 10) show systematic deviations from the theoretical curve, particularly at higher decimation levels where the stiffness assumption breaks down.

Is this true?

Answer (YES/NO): NO